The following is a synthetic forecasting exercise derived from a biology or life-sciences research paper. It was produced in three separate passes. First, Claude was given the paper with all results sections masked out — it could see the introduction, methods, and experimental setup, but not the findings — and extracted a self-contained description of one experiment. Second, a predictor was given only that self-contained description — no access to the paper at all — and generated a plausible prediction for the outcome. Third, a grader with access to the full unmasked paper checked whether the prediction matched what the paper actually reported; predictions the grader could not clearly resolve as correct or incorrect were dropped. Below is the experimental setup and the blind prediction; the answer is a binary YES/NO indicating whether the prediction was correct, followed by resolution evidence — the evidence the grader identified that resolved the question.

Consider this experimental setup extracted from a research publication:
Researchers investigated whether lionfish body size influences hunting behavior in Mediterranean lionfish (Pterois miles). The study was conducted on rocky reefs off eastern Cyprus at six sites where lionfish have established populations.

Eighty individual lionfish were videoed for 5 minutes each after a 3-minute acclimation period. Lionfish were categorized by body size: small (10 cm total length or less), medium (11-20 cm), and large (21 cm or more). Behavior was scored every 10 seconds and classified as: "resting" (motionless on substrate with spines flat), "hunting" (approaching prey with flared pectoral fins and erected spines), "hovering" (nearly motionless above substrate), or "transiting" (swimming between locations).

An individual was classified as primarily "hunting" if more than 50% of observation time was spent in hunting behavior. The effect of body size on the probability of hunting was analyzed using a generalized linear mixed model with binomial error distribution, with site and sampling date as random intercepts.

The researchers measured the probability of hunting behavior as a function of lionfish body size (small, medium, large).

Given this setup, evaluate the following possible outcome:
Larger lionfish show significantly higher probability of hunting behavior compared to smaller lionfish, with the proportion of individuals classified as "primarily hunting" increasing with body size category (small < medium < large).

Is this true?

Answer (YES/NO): NO